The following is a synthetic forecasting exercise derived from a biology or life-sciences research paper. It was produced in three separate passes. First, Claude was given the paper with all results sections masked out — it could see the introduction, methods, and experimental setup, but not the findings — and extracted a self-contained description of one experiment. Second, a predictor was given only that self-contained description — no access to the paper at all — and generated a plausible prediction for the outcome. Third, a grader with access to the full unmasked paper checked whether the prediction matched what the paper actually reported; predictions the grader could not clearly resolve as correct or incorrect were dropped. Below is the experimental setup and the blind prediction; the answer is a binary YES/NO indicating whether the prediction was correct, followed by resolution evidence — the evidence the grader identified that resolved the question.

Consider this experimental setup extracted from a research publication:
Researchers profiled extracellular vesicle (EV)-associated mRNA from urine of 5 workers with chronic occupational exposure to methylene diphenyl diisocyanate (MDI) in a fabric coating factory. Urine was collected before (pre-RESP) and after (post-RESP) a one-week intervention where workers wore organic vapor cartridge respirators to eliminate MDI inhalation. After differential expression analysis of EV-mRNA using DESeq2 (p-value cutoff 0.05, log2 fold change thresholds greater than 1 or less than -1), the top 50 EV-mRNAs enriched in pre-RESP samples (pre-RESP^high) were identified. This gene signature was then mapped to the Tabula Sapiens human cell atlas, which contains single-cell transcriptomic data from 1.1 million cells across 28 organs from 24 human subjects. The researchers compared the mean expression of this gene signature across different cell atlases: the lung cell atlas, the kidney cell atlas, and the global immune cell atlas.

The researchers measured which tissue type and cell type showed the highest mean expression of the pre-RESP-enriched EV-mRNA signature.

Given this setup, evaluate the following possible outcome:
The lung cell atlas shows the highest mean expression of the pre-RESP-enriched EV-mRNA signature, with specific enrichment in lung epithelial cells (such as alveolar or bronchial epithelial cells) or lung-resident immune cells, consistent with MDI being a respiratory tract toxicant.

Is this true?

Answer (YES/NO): NO